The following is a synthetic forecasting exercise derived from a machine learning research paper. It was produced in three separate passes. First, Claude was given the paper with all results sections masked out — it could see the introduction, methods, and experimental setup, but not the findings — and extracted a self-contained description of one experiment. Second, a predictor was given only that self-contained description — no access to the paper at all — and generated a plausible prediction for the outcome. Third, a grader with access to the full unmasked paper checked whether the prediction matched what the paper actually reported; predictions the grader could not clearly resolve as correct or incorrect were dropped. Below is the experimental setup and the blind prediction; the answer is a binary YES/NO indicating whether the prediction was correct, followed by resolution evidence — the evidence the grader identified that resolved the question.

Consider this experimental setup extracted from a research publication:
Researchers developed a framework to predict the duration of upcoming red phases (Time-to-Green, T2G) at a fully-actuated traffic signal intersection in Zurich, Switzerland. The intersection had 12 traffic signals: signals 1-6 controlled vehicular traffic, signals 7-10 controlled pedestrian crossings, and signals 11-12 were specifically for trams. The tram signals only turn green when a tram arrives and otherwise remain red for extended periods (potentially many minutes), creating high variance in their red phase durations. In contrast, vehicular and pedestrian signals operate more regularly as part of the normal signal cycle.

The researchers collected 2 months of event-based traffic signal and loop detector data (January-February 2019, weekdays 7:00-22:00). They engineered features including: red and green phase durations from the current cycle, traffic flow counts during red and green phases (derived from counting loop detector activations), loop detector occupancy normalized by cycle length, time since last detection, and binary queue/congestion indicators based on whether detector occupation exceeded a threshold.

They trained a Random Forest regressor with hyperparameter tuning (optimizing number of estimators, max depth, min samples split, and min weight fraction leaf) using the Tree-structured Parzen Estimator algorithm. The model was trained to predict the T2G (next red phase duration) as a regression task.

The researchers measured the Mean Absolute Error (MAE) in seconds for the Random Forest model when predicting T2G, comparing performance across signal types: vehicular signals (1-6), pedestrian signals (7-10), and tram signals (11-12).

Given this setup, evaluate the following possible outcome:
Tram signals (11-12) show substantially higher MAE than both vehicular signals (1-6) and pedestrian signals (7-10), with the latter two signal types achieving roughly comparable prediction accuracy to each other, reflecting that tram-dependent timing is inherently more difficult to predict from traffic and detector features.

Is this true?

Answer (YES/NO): YES